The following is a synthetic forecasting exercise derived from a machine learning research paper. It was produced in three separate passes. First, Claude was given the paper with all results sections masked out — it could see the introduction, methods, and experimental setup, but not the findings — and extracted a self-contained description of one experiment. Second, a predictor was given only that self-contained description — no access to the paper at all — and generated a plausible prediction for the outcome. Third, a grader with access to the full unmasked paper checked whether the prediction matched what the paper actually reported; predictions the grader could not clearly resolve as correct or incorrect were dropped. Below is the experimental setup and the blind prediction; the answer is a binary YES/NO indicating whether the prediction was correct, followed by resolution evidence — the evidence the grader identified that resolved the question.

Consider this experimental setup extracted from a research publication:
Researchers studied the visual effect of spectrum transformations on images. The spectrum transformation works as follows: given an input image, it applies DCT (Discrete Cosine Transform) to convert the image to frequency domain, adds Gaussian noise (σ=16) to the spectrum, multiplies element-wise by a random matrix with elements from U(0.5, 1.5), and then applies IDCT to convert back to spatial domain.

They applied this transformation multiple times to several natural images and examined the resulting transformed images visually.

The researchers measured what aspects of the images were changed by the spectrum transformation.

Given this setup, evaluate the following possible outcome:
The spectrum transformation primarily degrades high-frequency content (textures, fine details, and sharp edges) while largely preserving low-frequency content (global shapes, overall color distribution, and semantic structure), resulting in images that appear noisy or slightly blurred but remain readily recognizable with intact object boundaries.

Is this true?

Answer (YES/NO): NO